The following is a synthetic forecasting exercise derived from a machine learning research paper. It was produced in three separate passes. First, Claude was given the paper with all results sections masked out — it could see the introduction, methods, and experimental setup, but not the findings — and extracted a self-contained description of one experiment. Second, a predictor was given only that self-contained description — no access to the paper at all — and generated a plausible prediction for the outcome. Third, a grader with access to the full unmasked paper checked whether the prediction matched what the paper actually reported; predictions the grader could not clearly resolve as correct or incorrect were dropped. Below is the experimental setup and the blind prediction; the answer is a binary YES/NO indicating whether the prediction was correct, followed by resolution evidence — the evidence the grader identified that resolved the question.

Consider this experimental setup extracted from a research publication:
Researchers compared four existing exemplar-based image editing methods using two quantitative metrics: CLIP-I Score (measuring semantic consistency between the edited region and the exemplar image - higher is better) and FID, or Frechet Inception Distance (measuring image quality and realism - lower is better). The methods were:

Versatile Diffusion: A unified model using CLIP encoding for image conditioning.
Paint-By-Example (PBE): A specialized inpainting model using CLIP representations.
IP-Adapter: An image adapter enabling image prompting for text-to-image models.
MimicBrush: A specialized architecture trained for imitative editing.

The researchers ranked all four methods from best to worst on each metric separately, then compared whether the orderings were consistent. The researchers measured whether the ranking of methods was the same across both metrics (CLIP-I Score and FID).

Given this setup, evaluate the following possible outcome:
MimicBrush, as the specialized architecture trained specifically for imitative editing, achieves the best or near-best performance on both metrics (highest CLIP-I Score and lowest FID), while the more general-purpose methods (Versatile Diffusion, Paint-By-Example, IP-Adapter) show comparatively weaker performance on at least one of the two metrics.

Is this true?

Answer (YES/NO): YES